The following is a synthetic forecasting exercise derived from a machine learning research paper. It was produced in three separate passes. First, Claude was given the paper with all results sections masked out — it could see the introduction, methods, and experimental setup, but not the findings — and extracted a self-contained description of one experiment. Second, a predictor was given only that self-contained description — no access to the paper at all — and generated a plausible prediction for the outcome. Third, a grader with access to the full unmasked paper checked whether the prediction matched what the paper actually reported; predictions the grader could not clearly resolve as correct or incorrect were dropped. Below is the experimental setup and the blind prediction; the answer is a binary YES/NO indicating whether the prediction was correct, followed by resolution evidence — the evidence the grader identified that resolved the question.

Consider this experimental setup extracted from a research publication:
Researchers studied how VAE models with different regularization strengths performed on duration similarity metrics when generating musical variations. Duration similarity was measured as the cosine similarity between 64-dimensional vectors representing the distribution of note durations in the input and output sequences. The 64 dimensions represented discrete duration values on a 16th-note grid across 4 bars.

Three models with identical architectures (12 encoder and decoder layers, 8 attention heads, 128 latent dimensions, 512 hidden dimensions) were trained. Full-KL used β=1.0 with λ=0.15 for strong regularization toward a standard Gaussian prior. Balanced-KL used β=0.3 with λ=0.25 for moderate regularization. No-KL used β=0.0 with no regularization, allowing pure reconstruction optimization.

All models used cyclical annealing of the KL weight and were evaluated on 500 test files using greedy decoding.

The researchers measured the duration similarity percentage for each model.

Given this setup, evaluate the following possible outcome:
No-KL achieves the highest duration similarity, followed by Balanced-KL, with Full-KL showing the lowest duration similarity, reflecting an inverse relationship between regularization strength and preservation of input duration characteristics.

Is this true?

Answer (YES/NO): YES